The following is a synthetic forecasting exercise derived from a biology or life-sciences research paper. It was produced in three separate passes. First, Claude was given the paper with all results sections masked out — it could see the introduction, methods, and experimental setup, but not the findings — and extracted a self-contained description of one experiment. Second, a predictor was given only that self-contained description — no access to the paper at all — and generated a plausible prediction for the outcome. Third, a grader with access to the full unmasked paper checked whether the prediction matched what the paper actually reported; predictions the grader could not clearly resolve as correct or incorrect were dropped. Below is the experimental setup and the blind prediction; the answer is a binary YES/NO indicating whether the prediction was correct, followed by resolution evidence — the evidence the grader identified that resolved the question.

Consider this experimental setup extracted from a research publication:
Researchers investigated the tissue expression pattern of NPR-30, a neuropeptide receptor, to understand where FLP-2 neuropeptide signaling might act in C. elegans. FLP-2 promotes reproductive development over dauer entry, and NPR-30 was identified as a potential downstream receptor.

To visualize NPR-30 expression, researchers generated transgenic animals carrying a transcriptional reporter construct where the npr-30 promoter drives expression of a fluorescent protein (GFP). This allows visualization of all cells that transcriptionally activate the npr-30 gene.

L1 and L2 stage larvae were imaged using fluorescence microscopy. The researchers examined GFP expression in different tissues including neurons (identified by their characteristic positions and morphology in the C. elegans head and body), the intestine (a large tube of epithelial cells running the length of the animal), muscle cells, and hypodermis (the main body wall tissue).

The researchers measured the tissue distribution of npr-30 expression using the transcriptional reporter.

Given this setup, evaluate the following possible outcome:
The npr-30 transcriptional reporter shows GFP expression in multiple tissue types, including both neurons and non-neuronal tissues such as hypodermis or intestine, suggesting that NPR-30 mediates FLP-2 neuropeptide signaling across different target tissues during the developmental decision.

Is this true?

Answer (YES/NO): YES